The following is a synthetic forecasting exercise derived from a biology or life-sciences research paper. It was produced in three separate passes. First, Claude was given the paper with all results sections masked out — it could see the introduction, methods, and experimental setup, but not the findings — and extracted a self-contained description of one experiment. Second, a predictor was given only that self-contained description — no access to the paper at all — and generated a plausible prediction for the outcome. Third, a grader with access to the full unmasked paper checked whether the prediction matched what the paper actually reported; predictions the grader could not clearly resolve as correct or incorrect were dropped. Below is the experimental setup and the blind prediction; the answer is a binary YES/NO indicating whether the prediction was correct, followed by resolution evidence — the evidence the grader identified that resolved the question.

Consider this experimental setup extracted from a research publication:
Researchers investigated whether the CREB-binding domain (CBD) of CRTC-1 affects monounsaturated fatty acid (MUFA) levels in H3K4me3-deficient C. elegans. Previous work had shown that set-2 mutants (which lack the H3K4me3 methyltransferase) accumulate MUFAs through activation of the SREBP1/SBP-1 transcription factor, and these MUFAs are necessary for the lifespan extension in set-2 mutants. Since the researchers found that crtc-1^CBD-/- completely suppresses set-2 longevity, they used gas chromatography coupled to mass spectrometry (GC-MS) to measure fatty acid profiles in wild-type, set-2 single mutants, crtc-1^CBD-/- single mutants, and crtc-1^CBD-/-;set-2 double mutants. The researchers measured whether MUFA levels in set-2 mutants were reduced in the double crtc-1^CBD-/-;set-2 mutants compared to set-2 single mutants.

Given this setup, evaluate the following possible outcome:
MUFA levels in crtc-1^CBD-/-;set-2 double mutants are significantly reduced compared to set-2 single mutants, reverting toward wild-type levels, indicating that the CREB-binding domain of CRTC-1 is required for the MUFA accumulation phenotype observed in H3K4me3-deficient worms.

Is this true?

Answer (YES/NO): NO